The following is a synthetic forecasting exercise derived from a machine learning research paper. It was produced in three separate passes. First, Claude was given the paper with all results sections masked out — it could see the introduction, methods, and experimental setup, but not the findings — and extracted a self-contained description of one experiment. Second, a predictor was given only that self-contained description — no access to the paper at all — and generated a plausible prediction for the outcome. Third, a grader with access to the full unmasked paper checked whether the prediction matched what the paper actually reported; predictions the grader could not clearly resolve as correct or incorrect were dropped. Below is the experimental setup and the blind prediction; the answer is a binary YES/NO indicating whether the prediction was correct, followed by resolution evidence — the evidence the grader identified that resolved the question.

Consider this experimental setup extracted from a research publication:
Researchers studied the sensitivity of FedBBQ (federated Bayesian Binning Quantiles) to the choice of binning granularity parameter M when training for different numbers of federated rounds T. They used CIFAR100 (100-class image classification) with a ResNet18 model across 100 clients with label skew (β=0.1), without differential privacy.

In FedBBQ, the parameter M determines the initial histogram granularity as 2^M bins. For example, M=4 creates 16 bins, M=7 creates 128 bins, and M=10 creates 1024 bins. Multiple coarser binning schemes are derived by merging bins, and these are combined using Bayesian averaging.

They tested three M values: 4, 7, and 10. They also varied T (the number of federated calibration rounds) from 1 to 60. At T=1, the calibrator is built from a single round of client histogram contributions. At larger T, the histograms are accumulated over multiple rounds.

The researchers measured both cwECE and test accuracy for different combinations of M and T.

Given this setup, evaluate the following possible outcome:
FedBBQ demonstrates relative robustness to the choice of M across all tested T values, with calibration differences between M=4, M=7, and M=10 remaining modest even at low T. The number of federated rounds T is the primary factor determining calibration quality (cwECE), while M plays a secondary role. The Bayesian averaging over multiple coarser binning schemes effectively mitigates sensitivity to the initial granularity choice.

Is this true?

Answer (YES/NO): NO